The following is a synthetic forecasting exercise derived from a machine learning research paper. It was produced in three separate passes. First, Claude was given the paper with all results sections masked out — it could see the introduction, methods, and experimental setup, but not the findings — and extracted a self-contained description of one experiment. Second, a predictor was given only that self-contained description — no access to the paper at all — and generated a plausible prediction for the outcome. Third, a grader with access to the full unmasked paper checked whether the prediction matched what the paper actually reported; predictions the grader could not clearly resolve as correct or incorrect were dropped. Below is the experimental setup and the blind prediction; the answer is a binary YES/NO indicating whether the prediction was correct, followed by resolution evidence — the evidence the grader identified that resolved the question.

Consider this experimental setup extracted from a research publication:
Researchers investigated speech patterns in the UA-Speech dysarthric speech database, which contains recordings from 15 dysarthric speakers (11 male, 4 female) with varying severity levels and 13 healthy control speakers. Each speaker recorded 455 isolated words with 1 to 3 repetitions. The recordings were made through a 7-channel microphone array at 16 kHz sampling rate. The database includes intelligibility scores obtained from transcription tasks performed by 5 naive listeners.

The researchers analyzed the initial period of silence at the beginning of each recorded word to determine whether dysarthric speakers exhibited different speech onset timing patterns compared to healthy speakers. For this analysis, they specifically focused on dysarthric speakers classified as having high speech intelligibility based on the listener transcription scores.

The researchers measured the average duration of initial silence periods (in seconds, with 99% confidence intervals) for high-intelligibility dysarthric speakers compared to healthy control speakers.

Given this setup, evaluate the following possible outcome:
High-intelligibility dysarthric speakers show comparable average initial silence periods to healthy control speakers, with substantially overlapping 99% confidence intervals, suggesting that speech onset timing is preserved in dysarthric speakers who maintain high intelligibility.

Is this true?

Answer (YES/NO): YES